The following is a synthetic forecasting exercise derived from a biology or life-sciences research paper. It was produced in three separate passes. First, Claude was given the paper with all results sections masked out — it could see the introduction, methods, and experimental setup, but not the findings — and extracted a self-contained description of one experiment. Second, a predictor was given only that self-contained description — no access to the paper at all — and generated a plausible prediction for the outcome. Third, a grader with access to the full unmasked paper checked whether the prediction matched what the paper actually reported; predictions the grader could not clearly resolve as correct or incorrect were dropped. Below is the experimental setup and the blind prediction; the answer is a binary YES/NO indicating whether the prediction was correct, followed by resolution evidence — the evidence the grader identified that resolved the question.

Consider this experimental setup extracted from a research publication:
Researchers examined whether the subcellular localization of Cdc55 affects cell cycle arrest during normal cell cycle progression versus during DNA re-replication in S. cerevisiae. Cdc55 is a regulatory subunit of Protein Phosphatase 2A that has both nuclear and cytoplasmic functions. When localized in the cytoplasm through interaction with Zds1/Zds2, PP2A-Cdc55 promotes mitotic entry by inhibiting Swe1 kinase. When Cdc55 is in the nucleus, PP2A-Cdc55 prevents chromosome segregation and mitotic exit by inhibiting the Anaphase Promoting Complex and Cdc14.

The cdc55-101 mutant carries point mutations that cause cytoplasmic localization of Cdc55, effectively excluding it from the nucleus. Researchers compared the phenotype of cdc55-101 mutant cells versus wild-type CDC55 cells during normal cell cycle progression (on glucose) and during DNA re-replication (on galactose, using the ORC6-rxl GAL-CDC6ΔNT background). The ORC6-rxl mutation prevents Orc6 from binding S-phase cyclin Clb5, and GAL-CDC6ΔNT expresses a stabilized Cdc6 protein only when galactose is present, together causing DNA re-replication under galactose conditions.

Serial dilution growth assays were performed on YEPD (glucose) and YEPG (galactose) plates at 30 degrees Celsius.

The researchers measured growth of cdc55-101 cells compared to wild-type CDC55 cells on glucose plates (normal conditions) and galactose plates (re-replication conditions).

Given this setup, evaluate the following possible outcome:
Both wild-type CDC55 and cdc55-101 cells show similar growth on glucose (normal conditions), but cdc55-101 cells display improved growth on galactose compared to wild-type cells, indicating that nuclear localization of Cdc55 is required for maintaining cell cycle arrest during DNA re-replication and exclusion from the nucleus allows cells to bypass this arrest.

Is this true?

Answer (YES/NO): NO